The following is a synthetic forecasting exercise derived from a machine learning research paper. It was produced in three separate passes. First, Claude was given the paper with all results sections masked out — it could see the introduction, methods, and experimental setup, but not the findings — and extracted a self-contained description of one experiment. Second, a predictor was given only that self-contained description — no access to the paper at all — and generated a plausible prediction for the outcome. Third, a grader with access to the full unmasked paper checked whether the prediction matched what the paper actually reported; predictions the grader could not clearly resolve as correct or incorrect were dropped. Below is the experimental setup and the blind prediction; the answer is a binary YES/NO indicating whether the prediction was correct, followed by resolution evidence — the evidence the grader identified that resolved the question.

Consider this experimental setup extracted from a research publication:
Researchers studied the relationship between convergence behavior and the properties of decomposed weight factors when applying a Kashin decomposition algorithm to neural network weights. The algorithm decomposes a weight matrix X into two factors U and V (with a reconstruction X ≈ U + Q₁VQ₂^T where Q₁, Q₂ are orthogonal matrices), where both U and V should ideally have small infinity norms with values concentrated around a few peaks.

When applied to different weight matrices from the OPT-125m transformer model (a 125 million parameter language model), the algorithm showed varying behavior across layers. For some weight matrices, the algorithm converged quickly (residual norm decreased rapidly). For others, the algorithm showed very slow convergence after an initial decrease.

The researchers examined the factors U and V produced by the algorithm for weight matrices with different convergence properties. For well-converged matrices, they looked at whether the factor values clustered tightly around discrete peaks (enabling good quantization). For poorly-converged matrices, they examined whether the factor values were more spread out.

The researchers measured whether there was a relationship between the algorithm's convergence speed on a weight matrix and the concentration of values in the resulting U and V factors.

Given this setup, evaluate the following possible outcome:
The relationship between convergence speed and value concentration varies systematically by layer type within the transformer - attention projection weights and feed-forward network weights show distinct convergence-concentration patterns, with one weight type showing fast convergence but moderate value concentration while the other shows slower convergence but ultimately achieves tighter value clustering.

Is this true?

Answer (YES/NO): NO